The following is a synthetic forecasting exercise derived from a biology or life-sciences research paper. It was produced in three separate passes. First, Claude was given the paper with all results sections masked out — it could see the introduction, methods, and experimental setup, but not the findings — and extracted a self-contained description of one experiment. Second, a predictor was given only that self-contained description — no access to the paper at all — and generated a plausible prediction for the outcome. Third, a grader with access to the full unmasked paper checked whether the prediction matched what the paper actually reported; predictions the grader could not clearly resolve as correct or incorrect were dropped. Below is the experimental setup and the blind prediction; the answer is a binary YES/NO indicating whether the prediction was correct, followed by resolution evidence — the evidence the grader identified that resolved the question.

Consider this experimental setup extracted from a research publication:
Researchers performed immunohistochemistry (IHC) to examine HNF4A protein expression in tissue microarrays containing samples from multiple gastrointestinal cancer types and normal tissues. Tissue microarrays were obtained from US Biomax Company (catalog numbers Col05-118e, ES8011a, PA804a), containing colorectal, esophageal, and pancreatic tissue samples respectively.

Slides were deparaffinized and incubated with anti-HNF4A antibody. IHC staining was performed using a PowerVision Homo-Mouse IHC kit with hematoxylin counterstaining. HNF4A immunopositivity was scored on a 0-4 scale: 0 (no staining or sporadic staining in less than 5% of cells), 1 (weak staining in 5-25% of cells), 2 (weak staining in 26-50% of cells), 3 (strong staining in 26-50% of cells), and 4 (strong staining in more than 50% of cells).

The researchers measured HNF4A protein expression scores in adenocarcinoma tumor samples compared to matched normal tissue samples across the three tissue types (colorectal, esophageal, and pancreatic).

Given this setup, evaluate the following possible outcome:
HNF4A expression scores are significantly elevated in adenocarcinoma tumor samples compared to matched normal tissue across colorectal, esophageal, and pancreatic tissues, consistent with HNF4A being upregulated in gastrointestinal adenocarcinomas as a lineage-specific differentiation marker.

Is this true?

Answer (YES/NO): YES